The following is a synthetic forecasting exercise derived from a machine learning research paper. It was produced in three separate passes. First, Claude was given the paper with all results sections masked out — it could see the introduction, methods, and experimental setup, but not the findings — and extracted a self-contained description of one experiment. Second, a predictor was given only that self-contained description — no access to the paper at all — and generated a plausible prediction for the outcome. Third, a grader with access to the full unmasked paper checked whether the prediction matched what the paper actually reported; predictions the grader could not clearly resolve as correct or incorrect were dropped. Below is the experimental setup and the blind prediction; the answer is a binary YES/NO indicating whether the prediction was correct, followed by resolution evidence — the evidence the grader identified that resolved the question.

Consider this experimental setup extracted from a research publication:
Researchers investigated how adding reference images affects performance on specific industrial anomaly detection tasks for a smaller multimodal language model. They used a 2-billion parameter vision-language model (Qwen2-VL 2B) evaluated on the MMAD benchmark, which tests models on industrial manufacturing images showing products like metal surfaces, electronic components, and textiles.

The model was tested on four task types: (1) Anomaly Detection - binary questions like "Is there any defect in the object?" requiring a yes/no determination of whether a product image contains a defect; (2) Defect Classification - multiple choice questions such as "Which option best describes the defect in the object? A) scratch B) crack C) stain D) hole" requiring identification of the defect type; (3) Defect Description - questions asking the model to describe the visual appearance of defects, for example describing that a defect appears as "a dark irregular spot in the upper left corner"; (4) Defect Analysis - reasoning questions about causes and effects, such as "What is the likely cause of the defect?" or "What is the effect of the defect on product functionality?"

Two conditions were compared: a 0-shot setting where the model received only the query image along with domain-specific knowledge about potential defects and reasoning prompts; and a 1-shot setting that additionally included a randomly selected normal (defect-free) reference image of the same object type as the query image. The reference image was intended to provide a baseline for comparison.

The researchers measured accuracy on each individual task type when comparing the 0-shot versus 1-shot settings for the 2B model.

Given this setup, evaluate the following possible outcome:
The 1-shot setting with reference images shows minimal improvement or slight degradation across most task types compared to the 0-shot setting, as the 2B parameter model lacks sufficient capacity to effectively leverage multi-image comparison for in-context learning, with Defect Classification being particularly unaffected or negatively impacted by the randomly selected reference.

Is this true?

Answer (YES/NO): YES